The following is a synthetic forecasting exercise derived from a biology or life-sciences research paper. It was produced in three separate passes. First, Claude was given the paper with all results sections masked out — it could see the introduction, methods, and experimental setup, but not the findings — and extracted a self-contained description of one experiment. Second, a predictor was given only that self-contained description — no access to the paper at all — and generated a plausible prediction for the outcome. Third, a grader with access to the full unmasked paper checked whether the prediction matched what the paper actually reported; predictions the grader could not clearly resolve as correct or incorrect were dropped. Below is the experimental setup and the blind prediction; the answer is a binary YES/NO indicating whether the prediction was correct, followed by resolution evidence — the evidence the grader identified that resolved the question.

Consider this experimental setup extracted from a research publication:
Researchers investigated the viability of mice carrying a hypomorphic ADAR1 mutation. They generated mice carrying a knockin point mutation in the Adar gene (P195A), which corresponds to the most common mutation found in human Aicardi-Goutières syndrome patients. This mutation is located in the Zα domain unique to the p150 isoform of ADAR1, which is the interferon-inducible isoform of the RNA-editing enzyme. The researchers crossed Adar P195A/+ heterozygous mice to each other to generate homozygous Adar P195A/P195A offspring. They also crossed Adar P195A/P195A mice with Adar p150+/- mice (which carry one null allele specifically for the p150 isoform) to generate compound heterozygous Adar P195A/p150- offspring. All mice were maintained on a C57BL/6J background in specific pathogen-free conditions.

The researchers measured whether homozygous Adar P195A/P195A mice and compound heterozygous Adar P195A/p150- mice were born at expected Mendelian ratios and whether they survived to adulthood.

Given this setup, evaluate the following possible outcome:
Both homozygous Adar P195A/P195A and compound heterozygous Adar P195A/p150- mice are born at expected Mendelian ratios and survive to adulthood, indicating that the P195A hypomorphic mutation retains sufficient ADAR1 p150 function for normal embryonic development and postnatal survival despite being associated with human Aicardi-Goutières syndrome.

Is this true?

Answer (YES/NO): NO